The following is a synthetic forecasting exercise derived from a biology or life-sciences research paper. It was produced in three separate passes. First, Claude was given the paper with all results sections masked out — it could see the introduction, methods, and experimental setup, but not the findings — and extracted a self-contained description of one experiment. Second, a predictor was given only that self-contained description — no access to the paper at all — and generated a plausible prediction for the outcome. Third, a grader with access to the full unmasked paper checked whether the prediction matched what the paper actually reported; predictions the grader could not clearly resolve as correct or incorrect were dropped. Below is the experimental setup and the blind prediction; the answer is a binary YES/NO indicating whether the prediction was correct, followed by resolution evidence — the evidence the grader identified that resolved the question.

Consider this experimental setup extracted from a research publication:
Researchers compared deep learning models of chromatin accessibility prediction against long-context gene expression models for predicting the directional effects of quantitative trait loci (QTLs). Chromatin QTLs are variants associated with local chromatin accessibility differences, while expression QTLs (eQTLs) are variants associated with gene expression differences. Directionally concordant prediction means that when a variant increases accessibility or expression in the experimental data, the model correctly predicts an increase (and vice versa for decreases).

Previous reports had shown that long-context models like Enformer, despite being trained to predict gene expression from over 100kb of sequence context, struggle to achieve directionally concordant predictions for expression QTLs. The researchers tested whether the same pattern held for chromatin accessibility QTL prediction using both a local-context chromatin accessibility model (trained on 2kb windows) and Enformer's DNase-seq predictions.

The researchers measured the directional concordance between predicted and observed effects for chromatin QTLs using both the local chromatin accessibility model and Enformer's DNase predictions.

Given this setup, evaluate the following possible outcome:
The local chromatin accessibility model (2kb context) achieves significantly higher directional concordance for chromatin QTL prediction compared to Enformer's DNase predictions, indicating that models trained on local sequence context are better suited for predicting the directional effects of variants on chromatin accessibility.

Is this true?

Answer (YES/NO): NO